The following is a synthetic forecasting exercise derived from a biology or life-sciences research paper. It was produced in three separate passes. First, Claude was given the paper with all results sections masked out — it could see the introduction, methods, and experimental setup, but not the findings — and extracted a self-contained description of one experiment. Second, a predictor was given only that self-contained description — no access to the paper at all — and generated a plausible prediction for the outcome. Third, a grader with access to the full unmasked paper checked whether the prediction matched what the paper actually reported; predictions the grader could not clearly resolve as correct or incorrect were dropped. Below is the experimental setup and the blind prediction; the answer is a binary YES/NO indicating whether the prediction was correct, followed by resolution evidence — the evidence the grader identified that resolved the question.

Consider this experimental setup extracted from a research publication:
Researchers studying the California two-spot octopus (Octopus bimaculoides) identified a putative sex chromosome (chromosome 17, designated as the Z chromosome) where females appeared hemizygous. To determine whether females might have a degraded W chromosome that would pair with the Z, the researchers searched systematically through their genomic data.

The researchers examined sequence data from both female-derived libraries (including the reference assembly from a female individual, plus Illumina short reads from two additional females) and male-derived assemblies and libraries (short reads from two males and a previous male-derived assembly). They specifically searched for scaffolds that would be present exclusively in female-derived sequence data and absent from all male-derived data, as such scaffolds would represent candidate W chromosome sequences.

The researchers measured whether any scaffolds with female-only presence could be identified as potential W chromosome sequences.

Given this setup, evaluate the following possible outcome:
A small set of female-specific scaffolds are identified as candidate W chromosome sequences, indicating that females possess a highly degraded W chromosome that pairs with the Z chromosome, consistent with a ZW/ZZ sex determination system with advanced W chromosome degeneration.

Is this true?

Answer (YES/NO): NO